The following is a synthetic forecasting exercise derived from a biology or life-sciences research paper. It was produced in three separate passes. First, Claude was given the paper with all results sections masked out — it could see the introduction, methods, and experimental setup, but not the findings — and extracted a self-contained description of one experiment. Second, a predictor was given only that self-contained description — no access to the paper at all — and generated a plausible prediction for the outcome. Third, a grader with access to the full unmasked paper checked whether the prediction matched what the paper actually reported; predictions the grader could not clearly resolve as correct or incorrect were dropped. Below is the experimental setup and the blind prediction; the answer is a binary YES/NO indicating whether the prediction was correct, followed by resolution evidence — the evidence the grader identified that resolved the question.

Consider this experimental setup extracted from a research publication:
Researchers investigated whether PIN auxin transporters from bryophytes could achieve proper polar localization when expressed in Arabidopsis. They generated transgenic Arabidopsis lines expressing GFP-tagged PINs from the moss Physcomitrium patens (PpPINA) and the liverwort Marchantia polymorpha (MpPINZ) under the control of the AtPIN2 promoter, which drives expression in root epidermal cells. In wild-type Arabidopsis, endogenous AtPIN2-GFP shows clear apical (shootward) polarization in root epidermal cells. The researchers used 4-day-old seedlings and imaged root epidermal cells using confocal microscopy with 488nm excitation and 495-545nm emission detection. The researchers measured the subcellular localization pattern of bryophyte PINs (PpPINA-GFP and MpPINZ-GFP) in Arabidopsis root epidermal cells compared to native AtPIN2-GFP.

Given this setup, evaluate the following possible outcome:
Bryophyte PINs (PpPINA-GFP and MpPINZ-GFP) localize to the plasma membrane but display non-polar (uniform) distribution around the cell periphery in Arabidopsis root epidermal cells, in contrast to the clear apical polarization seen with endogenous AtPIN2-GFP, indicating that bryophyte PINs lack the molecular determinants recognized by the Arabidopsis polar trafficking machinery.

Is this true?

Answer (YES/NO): NO